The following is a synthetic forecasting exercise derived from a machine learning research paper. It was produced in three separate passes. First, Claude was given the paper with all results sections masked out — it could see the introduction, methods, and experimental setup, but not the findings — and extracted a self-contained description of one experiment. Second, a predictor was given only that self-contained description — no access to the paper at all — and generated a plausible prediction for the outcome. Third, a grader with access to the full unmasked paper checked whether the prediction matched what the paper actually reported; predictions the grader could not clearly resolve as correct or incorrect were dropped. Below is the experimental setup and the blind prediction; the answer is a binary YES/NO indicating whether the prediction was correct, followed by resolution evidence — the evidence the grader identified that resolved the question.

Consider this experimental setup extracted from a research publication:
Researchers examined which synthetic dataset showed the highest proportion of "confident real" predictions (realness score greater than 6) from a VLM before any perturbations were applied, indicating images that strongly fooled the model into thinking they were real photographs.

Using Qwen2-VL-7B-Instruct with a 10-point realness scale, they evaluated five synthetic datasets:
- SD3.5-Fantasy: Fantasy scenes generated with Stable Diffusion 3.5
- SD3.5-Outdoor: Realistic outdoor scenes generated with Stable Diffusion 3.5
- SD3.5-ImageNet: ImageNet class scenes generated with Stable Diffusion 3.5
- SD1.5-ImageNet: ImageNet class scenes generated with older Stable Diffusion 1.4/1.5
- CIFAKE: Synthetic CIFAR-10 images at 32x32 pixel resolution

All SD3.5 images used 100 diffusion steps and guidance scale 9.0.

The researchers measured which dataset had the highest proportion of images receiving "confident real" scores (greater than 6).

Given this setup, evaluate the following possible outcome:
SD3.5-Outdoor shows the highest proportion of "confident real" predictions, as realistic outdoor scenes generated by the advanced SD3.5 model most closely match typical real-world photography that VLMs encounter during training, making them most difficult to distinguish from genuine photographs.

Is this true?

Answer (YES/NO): NO